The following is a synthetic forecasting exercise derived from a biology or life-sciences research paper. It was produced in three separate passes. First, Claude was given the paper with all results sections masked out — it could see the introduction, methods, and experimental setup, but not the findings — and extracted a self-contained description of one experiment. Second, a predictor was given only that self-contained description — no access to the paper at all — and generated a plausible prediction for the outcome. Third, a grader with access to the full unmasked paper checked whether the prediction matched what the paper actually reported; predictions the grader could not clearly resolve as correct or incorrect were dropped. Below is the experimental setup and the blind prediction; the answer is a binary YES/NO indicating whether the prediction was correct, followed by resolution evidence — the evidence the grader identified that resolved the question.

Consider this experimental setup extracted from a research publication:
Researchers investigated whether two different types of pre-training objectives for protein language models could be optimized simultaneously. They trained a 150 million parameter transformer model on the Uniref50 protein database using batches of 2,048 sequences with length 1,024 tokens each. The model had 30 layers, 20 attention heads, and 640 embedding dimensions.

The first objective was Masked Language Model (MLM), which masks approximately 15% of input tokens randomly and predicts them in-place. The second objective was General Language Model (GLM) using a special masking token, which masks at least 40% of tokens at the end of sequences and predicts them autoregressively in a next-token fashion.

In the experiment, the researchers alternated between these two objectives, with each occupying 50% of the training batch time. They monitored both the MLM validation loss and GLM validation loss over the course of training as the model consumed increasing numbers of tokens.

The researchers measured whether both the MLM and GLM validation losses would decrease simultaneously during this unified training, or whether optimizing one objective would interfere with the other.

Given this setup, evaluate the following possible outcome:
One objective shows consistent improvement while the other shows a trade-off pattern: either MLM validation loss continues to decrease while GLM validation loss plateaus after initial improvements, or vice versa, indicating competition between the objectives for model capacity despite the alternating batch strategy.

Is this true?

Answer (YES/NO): NO